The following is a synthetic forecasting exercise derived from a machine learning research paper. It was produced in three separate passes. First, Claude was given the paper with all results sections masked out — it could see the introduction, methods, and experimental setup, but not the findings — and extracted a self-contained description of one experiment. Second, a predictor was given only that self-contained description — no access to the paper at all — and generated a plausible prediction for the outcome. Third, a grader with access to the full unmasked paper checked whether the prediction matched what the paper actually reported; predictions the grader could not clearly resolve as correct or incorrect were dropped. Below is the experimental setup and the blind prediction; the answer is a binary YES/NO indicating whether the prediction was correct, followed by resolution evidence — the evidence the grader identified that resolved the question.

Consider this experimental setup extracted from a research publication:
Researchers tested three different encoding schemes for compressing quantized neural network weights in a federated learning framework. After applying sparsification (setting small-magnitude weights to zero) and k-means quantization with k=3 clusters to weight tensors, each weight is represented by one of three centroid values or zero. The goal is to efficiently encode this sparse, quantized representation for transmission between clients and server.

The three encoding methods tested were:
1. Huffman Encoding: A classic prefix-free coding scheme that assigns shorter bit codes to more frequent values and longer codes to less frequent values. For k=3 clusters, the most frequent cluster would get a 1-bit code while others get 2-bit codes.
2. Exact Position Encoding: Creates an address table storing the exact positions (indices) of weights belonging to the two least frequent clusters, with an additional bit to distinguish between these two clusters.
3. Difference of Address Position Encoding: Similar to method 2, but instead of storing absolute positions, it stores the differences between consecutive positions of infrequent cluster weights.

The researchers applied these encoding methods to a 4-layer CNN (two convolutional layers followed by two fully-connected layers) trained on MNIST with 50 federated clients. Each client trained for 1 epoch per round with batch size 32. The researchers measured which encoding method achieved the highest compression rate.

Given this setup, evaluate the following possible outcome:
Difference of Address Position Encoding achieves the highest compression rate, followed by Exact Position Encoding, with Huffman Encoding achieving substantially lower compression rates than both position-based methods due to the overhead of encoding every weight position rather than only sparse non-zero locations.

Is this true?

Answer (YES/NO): YES